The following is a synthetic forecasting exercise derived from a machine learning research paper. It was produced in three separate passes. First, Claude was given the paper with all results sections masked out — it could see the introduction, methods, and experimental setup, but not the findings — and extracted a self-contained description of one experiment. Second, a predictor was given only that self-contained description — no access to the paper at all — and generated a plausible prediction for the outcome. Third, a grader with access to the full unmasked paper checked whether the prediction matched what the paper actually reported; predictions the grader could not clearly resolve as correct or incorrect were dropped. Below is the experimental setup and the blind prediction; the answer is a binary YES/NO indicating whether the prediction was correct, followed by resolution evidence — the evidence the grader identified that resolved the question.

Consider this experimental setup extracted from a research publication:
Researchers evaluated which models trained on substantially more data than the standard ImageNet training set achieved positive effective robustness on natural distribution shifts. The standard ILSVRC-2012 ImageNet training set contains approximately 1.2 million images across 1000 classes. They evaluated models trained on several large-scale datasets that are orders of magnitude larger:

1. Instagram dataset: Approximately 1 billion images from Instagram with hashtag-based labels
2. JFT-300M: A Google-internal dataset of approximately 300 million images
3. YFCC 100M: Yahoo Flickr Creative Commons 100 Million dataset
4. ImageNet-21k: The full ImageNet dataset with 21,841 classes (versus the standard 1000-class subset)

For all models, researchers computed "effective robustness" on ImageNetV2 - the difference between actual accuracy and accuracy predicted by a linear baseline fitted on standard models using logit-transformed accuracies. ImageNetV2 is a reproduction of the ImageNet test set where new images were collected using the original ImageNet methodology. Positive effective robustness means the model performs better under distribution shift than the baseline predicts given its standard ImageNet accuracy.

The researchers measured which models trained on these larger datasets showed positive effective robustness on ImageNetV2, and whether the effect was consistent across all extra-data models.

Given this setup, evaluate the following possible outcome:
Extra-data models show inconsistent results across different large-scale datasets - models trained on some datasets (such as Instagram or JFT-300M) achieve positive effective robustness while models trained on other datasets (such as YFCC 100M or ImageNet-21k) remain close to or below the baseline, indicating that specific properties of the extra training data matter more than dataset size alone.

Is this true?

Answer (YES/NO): NO